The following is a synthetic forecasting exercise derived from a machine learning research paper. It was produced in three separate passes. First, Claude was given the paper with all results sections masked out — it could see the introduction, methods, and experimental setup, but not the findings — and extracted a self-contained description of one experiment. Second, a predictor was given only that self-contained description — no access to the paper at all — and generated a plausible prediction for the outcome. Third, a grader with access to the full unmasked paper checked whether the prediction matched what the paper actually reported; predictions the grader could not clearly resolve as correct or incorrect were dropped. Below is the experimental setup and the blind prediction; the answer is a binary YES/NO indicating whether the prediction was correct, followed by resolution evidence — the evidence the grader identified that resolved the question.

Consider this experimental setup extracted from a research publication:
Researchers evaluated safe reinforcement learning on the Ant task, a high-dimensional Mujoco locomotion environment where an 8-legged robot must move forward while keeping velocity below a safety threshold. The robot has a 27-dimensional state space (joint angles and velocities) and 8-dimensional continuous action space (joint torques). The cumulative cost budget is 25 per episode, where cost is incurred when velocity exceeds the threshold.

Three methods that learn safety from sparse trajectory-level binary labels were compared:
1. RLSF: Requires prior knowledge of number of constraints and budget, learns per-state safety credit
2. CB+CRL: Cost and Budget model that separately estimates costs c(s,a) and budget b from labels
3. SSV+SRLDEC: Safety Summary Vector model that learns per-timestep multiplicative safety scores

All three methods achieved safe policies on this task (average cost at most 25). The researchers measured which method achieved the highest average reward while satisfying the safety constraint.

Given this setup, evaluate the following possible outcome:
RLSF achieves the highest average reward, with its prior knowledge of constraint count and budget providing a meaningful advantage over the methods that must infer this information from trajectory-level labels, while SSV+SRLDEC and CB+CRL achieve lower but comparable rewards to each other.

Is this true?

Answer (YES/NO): NO